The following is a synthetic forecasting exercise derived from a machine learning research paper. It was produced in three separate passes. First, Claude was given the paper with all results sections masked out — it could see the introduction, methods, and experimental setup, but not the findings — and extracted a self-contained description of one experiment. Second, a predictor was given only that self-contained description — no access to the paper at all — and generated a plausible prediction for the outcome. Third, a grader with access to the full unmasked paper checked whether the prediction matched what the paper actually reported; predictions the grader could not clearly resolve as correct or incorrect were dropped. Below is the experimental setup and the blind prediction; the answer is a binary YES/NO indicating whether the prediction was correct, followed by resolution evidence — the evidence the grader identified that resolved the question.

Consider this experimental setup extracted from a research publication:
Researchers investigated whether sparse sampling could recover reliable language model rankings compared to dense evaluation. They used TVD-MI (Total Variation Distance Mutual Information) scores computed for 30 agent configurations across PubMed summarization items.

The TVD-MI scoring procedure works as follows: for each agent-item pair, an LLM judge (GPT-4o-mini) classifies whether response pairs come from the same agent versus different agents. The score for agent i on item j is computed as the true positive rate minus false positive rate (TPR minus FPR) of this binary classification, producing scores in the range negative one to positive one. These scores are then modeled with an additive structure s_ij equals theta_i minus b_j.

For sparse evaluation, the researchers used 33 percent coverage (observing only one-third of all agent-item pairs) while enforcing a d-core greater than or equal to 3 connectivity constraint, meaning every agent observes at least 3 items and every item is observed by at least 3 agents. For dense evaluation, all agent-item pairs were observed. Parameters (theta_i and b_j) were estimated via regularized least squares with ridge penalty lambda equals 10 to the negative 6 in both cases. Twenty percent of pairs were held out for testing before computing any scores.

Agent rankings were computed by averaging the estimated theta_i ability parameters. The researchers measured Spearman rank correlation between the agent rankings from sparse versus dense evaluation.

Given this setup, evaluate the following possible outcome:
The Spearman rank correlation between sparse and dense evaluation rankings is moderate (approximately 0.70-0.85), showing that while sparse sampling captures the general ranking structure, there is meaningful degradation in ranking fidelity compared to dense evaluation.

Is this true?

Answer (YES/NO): NO